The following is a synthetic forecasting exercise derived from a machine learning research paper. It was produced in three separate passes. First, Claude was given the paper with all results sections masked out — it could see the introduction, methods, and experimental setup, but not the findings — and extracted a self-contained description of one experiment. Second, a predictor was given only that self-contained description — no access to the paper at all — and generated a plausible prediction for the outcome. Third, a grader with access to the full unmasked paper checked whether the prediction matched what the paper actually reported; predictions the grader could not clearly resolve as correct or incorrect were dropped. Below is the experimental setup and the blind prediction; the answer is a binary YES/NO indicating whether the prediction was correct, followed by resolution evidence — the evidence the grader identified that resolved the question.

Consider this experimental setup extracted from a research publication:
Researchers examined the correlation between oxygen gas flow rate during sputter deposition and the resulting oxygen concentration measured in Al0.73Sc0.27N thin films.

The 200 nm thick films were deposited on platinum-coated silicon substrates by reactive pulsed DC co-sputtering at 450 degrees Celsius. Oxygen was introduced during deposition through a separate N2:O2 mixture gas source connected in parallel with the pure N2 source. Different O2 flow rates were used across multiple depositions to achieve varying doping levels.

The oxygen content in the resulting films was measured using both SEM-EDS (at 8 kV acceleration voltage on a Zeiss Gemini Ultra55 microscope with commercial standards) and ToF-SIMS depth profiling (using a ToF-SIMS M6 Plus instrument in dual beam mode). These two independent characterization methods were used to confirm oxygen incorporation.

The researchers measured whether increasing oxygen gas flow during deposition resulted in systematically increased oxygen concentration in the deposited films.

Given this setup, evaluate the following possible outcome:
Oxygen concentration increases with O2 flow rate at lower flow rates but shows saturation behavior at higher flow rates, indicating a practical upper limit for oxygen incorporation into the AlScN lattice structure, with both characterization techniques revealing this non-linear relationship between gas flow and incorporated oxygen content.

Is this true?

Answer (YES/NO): NO